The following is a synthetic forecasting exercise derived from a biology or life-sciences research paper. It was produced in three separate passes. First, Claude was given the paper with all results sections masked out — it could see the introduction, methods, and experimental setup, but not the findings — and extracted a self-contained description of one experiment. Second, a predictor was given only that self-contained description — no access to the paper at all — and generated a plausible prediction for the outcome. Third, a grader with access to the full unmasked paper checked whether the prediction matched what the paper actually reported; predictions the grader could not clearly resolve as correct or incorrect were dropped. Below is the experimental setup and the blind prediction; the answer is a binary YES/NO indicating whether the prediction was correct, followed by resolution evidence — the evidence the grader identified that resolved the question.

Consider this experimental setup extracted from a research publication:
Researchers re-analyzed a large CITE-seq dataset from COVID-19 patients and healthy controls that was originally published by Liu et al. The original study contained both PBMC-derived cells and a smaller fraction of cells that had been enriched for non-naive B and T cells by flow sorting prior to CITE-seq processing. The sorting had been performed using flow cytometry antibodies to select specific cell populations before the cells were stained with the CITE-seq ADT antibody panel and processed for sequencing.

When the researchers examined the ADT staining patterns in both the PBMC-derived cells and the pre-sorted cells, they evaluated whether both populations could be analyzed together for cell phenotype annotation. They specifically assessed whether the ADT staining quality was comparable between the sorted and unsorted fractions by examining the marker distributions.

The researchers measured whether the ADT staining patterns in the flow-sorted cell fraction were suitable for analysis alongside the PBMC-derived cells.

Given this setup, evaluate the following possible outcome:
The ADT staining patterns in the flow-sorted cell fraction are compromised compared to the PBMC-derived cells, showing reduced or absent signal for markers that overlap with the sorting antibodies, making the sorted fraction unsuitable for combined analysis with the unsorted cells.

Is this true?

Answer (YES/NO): YES